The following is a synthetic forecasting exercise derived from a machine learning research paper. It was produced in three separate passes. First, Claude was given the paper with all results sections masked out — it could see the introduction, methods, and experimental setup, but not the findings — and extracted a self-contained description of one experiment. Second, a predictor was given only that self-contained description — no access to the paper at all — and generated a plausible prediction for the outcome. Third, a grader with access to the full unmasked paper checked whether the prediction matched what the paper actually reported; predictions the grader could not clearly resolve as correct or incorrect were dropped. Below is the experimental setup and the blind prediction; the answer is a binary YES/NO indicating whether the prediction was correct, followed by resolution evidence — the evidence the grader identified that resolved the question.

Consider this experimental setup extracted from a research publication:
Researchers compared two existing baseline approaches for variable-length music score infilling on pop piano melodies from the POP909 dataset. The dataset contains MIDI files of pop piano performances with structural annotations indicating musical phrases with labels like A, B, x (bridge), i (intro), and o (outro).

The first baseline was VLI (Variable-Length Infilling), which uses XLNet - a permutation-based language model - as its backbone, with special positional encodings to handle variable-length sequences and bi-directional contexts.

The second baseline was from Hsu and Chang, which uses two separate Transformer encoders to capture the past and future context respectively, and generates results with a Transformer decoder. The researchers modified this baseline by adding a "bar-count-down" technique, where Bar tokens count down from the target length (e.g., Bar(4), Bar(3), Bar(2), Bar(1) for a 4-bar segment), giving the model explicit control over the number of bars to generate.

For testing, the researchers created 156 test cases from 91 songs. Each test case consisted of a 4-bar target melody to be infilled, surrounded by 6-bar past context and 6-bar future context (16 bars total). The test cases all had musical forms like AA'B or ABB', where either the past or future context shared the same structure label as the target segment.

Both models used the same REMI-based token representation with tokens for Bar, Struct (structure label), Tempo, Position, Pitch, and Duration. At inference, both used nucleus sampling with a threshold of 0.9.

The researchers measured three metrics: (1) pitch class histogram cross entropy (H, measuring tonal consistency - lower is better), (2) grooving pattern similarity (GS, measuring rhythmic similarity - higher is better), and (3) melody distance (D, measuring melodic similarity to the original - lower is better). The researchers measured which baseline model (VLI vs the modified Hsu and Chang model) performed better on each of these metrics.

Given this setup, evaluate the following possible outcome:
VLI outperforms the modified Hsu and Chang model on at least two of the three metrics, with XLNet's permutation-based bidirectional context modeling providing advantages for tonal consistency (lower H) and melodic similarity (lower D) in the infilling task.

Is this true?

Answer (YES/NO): YES